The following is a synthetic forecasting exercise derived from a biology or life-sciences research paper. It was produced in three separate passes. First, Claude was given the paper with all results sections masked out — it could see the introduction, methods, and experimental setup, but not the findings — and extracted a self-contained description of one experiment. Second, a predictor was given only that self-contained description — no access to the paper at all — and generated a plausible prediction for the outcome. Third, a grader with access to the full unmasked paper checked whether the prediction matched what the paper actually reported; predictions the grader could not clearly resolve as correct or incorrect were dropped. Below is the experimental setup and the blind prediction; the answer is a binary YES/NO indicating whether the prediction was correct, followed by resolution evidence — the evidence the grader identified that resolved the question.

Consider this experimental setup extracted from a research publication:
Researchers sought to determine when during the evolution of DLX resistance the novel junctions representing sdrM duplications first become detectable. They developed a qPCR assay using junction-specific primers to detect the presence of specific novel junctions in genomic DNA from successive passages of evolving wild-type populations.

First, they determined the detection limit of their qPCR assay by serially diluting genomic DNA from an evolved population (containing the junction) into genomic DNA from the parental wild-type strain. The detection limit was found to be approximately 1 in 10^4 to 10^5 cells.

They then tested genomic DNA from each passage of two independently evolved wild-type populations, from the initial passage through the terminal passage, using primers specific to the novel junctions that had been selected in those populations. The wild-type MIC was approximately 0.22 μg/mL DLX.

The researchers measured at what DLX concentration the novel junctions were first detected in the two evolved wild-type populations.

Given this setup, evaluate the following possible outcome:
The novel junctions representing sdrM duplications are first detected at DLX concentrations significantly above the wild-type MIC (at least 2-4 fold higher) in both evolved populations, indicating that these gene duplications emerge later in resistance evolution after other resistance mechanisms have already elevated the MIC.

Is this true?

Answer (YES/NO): YES